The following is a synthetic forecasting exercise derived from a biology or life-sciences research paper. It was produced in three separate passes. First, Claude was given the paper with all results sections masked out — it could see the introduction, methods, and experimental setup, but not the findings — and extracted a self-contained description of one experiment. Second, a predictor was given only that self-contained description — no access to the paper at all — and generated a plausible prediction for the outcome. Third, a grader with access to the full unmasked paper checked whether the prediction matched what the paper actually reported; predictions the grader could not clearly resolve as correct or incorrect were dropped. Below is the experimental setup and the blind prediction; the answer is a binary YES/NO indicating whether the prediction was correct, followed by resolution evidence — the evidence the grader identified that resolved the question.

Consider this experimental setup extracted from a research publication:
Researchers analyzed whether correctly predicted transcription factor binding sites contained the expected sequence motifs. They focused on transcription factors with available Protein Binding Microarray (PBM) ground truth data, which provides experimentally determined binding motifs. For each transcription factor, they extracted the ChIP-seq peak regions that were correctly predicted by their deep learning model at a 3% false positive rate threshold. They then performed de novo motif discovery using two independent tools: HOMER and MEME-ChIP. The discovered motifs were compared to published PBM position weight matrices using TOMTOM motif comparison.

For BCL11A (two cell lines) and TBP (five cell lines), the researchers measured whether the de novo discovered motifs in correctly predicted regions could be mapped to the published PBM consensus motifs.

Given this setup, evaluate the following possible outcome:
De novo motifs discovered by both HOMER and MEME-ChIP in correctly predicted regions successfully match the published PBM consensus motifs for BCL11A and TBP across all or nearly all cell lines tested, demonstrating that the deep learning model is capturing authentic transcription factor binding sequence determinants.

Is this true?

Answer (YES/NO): NO